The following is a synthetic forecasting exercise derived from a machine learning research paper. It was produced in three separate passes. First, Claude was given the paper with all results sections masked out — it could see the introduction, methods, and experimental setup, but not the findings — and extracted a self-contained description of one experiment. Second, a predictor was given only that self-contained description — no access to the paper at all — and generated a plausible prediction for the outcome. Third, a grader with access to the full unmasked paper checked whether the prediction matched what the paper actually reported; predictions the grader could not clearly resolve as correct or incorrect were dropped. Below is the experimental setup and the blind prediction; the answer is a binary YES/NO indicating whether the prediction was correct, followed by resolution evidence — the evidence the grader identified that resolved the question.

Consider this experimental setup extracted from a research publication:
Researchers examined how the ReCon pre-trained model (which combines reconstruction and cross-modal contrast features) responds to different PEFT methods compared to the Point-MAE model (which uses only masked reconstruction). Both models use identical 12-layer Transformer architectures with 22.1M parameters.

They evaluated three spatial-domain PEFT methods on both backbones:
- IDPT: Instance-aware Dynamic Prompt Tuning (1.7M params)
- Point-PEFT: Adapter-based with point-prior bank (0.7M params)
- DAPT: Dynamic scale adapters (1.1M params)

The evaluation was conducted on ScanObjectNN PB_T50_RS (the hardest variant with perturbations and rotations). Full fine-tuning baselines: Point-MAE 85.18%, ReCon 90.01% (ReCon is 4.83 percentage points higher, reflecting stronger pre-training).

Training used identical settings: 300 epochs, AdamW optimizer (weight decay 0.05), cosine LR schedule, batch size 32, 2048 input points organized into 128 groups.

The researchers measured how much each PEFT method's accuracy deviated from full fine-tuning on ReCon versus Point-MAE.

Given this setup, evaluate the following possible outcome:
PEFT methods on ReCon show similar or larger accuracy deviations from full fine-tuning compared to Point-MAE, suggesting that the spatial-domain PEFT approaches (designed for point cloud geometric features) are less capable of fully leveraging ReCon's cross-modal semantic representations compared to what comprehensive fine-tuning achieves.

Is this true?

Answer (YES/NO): YES